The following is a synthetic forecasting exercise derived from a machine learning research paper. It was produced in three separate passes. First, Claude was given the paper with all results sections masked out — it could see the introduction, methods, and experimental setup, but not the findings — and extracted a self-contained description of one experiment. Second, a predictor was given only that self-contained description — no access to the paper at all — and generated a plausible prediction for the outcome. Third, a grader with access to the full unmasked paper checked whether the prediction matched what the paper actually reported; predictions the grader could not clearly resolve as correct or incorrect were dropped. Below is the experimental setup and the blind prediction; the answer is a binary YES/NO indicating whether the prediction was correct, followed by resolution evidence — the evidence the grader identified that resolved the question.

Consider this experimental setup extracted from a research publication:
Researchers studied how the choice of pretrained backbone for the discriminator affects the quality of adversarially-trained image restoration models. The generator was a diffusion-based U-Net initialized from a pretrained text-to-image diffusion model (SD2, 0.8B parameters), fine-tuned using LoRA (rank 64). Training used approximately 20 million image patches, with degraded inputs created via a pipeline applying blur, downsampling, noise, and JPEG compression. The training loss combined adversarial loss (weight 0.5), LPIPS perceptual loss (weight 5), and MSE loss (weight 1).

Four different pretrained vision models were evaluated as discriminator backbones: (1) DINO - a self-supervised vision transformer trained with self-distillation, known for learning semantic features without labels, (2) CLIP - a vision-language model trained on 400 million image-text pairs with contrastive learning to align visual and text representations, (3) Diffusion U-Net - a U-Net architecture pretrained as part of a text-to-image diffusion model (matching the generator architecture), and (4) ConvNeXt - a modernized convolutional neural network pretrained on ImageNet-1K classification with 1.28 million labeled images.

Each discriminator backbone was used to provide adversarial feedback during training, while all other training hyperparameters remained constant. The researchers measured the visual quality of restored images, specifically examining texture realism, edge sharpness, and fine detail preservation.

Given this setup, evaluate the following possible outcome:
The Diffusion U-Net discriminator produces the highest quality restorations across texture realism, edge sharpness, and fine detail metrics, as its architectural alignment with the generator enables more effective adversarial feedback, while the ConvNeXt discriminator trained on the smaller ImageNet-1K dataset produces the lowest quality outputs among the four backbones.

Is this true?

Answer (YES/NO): NO